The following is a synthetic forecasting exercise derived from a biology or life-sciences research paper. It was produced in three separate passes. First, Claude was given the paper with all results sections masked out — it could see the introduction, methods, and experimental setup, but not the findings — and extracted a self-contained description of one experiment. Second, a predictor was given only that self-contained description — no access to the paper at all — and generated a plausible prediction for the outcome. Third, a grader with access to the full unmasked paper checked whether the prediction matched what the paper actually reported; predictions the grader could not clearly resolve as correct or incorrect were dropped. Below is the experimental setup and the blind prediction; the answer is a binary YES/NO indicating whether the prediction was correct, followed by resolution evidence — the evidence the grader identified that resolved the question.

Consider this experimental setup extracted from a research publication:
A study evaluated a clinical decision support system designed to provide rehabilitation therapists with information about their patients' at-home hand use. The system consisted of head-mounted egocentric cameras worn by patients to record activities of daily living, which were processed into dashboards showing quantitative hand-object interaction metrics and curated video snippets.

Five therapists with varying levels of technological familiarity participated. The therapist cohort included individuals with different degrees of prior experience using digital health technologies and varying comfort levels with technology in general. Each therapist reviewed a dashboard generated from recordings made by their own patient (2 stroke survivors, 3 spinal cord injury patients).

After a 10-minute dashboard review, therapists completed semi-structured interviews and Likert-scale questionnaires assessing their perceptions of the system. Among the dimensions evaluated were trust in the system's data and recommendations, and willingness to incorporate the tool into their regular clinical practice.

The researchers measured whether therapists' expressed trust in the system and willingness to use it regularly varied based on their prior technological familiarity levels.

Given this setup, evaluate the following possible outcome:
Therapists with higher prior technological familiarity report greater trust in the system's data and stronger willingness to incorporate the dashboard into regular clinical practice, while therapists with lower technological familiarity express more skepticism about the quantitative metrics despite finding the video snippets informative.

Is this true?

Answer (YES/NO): NO